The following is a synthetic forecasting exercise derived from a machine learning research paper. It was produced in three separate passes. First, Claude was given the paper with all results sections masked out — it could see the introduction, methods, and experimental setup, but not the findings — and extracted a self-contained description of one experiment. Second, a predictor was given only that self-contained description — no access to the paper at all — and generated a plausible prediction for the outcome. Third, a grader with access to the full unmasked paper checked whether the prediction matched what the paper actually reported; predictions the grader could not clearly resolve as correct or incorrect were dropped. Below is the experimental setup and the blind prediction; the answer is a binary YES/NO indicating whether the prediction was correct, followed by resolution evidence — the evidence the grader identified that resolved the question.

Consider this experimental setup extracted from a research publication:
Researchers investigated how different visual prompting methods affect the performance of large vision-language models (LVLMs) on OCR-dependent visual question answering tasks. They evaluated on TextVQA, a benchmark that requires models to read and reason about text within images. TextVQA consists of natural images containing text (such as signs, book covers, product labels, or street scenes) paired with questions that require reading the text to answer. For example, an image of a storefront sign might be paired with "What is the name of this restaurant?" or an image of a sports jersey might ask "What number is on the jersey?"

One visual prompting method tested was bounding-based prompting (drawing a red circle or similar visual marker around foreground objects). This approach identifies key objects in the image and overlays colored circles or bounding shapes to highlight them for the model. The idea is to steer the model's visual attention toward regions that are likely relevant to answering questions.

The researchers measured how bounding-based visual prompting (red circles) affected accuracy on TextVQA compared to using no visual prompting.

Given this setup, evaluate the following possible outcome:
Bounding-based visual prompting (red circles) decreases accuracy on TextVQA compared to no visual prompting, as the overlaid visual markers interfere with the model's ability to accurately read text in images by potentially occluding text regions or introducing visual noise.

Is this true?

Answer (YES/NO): YES